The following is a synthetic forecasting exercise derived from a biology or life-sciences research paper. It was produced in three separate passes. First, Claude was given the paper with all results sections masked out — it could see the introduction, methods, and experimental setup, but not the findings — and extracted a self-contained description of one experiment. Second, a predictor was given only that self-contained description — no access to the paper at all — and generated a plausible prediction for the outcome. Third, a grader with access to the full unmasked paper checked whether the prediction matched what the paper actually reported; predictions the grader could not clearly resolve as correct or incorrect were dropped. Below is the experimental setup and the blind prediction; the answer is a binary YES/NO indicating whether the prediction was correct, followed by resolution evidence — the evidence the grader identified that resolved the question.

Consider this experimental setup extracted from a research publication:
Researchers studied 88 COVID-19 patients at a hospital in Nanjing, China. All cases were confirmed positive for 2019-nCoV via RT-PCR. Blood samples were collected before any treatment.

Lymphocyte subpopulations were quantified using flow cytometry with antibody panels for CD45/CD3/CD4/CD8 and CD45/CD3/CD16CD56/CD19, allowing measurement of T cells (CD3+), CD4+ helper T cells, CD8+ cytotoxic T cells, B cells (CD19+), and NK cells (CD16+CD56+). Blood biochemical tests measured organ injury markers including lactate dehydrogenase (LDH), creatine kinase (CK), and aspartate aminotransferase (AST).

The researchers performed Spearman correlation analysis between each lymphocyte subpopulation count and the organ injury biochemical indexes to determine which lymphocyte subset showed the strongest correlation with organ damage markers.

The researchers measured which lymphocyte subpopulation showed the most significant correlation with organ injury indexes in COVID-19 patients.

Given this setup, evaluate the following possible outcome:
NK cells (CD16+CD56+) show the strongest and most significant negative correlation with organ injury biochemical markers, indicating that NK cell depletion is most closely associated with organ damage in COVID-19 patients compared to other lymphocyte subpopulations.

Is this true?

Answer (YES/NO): NO